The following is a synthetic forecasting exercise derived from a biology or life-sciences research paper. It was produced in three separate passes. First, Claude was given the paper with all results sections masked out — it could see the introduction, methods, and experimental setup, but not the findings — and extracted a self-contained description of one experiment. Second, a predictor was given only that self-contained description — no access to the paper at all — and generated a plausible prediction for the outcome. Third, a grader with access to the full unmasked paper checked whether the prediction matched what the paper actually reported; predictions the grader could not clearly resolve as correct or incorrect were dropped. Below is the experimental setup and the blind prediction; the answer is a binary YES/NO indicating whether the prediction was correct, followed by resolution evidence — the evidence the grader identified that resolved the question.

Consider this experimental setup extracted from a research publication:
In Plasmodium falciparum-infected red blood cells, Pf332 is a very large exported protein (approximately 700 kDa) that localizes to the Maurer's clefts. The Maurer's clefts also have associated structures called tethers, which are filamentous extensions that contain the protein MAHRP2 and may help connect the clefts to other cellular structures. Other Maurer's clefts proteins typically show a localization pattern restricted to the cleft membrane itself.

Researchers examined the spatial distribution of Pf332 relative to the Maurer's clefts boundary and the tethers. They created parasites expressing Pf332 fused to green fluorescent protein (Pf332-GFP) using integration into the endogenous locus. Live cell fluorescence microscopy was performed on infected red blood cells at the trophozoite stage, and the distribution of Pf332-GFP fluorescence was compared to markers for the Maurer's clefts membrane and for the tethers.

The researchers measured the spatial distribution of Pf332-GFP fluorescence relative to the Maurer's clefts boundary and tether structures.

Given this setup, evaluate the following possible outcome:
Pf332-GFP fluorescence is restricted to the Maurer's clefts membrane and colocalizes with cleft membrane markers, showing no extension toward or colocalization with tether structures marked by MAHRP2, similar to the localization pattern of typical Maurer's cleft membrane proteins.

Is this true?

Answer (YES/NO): NO